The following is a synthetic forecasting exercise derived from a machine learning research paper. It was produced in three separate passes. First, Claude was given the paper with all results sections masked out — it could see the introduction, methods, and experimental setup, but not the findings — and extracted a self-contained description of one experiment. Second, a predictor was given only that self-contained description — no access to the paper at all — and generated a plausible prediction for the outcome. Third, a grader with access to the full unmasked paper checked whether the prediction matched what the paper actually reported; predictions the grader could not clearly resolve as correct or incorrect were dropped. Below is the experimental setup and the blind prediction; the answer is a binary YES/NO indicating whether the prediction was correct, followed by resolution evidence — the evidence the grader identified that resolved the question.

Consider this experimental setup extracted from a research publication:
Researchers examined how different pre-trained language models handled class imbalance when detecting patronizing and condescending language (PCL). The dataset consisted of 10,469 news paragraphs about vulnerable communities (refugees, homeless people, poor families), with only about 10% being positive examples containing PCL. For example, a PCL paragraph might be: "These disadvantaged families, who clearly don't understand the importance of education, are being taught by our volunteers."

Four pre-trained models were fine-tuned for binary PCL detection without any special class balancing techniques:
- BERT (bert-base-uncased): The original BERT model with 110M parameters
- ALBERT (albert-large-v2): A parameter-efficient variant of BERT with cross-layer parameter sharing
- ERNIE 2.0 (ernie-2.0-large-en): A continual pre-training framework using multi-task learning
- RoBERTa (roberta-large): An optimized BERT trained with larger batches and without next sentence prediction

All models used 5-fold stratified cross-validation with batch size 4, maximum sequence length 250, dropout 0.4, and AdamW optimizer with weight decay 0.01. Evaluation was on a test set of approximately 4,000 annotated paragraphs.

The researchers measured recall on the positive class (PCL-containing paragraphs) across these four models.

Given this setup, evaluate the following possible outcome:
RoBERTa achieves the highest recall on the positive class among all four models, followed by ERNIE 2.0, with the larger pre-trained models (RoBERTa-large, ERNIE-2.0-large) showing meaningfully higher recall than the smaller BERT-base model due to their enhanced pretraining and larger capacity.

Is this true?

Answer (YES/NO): NO